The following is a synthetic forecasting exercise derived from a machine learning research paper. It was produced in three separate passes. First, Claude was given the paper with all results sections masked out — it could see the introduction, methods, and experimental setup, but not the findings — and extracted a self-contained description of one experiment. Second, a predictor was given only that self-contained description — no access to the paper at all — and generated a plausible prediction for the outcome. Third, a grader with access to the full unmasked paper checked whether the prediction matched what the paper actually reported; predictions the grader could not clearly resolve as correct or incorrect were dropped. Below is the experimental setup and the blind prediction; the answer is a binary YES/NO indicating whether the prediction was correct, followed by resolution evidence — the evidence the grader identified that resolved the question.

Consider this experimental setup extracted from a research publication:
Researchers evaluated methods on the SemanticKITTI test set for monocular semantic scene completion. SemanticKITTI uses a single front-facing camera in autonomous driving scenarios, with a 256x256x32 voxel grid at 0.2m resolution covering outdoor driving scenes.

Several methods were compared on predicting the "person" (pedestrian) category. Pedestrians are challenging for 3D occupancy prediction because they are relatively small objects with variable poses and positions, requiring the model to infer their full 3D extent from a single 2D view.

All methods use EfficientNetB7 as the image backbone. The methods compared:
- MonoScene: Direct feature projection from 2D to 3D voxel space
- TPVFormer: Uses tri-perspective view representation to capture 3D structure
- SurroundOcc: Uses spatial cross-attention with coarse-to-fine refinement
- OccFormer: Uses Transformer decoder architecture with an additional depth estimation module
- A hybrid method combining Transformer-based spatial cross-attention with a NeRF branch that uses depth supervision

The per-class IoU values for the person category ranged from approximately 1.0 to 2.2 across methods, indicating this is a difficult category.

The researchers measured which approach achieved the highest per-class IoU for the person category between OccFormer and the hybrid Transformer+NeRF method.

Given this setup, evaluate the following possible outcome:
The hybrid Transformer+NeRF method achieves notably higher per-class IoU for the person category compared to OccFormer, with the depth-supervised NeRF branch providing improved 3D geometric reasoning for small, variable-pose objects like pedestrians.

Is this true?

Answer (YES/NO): NO